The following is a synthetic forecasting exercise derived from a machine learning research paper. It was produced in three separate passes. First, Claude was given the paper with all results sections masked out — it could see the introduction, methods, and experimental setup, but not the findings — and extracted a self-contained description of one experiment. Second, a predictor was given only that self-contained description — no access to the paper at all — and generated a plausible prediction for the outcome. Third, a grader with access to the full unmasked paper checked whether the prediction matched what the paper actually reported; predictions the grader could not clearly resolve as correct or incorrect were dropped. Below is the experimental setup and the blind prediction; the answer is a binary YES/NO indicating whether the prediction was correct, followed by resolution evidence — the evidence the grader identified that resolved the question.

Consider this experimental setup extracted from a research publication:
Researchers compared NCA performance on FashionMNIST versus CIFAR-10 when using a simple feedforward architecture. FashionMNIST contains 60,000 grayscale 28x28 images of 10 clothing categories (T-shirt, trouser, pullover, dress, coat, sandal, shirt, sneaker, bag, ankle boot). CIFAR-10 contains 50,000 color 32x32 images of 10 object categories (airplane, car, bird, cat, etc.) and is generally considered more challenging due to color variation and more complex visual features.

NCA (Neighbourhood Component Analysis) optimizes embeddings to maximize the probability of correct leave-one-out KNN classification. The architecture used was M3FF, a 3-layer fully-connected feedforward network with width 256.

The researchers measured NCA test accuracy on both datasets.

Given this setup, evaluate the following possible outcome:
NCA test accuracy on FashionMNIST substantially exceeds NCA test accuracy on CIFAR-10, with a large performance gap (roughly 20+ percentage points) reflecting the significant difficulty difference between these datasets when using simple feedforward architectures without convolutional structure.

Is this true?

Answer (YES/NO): YES